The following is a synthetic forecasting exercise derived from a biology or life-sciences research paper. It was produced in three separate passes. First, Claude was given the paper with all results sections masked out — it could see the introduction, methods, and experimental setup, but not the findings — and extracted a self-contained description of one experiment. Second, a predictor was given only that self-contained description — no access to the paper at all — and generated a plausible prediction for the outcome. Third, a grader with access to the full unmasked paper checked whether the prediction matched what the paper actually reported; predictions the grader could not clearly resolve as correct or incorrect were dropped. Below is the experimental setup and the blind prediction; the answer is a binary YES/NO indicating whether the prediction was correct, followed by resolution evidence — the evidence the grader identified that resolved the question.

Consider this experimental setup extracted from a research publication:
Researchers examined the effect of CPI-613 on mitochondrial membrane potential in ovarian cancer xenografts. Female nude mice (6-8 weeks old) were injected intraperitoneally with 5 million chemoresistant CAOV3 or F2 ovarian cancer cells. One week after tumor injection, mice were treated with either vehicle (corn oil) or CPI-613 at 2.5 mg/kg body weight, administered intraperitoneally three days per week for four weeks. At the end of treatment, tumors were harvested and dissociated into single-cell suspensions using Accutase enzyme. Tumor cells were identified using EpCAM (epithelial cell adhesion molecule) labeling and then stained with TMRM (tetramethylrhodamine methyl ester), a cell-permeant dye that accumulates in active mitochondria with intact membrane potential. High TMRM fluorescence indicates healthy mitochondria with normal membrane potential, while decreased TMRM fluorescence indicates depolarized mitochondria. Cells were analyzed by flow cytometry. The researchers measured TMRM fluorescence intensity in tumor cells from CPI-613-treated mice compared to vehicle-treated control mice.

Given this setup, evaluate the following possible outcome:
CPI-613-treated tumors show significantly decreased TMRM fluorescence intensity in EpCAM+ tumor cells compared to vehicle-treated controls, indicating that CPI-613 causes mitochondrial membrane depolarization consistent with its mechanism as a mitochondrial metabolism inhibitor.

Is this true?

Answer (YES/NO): YES